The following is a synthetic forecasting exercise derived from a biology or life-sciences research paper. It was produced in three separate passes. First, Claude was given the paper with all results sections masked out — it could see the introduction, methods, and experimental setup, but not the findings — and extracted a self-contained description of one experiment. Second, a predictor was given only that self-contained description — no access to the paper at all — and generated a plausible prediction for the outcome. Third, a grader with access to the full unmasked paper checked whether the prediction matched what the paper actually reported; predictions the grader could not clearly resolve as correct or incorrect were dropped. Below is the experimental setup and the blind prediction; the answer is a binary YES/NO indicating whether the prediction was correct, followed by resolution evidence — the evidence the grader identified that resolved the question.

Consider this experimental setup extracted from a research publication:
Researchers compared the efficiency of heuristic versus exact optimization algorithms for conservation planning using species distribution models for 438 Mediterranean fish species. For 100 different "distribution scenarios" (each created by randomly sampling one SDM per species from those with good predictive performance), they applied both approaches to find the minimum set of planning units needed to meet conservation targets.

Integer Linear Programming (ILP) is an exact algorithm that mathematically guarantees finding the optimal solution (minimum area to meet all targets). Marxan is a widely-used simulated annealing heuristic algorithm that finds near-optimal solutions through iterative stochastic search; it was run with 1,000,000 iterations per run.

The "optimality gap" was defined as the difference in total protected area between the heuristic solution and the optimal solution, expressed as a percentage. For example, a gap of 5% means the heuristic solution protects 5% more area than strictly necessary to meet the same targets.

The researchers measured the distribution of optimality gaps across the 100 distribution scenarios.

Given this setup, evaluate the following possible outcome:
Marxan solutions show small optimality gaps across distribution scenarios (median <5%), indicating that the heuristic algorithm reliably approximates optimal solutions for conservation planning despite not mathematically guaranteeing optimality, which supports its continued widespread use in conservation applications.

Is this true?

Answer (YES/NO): NO